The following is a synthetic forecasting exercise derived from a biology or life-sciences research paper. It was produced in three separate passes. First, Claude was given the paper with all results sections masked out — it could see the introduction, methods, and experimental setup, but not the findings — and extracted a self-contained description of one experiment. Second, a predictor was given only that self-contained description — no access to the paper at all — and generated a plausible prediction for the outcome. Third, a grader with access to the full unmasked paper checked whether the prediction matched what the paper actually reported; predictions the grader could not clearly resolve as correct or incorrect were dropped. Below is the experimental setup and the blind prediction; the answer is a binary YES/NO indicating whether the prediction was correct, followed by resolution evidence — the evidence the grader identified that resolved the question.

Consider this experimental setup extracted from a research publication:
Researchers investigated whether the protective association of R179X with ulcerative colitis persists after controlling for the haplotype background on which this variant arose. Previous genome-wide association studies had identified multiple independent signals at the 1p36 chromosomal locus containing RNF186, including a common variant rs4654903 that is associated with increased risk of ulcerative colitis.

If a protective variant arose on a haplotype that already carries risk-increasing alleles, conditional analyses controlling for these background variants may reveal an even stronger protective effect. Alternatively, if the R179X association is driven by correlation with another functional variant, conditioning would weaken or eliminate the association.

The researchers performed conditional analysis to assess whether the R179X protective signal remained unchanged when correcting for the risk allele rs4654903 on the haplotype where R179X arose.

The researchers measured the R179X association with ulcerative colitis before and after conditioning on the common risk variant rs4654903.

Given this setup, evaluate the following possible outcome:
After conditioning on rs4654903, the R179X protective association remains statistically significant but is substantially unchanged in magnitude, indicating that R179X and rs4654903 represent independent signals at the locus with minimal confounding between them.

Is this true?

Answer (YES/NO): YES